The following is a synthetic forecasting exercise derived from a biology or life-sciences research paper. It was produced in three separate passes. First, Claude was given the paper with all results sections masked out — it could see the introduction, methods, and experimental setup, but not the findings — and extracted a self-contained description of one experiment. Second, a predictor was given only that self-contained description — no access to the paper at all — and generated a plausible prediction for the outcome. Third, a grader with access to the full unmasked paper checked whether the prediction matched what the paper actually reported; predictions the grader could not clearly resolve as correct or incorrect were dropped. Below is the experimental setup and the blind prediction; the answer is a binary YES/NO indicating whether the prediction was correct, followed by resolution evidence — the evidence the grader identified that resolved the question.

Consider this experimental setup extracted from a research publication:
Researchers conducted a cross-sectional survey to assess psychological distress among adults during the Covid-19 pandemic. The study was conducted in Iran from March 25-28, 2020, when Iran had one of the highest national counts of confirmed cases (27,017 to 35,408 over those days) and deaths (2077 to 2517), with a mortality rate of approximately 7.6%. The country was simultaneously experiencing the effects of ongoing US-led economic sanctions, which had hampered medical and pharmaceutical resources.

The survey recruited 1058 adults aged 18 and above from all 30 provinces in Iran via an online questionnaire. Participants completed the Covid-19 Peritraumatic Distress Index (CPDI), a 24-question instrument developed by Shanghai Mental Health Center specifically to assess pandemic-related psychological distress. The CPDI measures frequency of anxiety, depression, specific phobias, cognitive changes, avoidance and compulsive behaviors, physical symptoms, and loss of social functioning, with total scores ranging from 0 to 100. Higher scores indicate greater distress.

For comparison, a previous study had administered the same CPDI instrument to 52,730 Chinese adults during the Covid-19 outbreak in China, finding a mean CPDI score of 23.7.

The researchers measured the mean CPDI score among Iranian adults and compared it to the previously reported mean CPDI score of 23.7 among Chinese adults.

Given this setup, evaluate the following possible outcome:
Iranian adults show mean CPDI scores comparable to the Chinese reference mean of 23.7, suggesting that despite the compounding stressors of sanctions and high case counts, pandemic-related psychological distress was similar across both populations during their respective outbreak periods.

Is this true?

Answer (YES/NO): NO